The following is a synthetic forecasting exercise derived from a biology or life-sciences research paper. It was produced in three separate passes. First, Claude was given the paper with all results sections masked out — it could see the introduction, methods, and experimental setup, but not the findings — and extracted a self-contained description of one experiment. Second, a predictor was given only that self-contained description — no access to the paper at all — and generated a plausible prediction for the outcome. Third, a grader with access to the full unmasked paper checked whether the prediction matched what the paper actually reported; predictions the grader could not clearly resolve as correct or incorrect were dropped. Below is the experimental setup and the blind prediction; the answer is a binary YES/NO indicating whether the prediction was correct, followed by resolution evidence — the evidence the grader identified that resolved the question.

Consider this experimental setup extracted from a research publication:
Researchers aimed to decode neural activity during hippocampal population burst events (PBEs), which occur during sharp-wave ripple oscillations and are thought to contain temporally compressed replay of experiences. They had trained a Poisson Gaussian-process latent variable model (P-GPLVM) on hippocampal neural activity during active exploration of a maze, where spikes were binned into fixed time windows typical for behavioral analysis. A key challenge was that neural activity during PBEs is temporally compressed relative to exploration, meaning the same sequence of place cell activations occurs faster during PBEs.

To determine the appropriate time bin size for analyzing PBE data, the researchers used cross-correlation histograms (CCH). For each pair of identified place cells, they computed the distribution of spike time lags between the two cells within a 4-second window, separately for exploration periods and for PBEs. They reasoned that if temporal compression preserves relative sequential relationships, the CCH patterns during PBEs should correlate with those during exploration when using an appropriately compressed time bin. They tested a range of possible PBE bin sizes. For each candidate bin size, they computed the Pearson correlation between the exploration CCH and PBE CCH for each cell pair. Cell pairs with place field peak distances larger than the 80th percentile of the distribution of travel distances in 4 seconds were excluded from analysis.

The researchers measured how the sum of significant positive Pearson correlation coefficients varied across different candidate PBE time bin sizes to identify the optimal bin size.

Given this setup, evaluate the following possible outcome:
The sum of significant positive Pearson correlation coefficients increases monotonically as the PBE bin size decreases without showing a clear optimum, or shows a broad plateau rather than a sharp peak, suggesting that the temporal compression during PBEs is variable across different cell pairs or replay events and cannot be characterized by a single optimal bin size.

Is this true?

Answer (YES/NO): NO